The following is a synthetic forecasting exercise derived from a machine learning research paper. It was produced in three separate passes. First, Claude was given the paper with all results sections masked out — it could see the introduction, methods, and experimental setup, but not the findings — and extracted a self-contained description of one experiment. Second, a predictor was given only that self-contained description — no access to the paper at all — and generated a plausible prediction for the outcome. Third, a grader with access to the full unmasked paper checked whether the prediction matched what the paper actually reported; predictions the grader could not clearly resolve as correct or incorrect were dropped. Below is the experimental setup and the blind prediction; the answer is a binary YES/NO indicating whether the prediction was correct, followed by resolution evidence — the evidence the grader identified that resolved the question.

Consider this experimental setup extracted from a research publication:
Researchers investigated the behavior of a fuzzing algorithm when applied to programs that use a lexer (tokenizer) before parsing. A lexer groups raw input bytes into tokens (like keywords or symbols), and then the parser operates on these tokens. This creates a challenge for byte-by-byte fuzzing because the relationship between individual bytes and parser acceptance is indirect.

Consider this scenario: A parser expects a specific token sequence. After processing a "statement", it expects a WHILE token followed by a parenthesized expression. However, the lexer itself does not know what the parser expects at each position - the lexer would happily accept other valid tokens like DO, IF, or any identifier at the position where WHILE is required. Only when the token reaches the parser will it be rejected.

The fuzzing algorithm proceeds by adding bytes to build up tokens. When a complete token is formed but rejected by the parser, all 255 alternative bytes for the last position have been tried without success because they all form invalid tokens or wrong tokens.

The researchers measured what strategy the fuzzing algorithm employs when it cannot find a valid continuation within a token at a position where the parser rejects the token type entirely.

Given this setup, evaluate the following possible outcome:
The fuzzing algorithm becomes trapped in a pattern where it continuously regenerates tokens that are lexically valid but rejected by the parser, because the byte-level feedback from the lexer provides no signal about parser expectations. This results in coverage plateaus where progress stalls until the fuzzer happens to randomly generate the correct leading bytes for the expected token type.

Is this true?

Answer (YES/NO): NO